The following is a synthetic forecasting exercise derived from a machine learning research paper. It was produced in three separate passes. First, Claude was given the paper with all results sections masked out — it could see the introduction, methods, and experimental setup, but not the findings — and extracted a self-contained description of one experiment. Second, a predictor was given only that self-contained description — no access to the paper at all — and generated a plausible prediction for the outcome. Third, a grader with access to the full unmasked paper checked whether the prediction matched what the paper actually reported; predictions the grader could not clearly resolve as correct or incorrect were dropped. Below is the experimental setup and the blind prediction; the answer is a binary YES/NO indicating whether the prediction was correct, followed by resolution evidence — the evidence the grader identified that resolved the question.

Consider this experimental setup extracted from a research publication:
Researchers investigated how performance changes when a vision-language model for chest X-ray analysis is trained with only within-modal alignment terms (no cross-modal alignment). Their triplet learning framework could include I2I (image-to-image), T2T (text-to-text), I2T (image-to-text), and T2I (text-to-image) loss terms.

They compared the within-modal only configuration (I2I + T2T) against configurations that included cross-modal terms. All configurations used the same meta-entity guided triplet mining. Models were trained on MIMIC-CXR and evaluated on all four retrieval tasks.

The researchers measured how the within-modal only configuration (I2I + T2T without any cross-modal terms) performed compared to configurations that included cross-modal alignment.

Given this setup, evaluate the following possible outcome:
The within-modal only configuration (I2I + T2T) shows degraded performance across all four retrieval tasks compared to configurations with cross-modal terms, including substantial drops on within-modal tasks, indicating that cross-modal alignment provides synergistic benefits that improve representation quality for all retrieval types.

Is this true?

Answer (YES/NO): YES